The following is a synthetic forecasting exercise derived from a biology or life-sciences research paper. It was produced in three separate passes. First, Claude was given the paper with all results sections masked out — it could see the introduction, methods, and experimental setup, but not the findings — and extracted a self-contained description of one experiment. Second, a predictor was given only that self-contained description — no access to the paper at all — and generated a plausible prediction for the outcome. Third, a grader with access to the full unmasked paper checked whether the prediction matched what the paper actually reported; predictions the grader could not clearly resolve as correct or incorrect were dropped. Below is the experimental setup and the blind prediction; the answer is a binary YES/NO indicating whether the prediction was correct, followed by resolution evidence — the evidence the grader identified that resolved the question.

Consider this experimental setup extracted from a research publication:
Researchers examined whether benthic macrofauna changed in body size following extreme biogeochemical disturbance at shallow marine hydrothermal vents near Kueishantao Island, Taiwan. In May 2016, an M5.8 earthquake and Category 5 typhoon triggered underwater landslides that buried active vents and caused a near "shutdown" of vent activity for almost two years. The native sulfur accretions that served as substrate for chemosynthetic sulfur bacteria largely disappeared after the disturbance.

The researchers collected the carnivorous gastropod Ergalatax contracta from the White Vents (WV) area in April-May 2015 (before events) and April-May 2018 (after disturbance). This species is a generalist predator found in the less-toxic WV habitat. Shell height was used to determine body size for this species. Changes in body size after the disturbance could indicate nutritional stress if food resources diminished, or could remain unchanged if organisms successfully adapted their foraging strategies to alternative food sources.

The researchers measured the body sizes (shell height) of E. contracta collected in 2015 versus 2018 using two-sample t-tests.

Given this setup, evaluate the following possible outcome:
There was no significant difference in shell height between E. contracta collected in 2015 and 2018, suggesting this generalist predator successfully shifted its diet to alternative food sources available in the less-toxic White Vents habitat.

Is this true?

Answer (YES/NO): YES